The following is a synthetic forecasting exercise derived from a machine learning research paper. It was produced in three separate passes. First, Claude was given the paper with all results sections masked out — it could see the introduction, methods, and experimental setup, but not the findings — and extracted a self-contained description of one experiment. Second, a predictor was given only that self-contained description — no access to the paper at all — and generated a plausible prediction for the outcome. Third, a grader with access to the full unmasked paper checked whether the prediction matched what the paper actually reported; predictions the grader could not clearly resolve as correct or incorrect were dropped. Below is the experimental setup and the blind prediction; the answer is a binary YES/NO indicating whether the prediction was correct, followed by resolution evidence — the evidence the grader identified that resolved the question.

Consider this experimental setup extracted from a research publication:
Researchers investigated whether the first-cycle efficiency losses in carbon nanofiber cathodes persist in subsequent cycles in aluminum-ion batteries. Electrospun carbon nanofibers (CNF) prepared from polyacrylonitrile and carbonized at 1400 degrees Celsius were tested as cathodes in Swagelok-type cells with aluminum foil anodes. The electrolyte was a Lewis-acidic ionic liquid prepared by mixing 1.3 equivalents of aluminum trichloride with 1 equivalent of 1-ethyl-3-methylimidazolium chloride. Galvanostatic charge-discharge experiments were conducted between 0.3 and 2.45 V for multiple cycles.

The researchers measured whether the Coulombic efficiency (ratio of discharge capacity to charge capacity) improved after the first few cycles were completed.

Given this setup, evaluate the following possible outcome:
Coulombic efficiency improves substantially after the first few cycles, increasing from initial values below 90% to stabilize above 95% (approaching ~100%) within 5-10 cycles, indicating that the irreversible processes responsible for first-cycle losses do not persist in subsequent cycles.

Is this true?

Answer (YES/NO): NO